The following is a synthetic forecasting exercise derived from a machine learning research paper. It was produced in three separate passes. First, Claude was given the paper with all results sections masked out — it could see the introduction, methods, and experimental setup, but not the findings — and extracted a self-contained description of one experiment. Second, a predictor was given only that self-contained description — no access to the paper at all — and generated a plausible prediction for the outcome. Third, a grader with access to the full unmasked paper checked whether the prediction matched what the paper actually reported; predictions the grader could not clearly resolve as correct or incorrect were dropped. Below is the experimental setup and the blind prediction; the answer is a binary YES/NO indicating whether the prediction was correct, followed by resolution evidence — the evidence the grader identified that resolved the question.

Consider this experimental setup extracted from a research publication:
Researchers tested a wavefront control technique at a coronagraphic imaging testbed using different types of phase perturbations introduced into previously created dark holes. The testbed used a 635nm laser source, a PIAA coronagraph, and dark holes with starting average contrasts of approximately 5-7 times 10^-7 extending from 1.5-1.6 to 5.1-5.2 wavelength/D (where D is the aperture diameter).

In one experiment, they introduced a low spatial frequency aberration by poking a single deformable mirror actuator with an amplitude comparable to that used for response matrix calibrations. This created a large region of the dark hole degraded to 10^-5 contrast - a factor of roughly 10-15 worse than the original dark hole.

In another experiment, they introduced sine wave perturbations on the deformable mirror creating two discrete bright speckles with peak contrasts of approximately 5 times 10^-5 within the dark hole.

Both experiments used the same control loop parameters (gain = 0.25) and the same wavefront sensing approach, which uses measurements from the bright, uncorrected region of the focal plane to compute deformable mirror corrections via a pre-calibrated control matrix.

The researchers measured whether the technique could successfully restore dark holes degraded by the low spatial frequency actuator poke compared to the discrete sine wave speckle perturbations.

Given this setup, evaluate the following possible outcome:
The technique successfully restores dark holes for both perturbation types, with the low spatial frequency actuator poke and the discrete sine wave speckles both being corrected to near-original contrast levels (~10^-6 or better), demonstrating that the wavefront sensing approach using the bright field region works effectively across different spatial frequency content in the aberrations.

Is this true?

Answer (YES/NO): YES